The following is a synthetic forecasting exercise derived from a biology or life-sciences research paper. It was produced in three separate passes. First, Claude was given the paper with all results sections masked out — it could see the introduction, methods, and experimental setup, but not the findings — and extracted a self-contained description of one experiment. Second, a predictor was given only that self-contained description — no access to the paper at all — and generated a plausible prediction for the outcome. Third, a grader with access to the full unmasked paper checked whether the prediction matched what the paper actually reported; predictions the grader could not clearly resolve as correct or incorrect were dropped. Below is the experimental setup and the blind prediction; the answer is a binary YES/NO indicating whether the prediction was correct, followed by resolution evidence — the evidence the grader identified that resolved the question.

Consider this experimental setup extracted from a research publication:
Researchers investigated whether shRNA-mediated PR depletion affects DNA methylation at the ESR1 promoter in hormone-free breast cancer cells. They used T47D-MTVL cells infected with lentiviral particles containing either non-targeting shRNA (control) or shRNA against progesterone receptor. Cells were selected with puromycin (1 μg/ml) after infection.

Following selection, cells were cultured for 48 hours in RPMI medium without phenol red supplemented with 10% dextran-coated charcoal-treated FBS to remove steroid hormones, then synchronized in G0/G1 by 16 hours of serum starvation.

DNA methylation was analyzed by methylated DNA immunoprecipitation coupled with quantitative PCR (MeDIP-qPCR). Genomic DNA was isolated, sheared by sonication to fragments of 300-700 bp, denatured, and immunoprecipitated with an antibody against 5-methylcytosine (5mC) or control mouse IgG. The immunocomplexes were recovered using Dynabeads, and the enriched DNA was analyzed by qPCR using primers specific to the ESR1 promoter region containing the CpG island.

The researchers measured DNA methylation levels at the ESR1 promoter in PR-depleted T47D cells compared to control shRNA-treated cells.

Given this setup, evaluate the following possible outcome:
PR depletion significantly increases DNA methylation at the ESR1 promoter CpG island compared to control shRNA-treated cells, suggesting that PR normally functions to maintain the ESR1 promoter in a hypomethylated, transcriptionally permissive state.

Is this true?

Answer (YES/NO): YES